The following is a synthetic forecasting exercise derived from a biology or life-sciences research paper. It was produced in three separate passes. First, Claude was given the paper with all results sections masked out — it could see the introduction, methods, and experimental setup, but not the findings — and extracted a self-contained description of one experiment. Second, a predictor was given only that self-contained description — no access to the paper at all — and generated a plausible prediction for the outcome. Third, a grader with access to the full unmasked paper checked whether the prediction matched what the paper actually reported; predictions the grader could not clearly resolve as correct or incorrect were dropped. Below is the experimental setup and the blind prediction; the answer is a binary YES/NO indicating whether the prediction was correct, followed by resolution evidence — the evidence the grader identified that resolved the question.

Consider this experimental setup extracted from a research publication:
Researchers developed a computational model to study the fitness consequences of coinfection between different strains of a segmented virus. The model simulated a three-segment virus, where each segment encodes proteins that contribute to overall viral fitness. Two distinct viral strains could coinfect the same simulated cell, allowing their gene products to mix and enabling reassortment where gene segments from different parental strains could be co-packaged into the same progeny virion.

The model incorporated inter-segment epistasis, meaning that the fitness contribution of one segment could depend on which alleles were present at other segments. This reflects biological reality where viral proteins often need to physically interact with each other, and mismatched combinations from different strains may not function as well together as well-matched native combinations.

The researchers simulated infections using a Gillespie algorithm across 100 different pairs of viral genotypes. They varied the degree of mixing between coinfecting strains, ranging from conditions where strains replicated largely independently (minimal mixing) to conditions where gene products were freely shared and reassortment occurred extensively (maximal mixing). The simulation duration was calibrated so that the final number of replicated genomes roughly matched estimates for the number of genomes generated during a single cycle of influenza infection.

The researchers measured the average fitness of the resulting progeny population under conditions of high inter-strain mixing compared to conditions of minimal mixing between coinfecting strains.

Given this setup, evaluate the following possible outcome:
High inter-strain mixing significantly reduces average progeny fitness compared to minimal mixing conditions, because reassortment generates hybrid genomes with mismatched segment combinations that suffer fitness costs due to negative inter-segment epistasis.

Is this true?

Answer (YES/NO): YES